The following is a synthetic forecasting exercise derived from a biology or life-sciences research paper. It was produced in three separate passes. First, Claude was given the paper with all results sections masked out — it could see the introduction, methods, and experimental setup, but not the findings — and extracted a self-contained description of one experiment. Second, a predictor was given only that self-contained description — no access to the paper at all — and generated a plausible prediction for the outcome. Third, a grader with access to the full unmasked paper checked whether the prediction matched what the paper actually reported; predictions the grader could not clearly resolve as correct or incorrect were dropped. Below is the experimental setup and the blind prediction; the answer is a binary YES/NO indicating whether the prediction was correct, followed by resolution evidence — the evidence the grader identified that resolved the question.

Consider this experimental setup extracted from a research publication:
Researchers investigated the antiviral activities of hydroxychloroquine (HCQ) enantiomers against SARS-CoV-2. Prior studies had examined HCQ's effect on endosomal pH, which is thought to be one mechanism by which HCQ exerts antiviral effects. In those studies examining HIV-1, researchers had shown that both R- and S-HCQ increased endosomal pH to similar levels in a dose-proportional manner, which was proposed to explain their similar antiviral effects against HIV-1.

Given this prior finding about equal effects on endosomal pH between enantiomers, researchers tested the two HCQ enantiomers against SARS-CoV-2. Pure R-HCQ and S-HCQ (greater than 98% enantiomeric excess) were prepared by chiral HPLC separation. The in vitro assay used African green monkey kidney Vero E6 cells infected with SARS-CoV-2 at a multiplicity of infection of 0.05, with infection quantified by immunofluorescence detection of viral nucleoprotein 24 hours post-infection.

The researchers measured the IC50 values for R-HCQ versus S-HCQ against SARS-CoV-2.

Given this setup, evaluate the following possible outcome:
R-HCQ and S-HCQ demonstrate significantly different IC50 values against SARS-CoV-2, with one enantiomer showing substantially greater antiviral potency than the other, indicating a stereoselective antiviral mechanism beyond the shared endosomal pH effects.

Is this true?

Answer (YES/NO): YES